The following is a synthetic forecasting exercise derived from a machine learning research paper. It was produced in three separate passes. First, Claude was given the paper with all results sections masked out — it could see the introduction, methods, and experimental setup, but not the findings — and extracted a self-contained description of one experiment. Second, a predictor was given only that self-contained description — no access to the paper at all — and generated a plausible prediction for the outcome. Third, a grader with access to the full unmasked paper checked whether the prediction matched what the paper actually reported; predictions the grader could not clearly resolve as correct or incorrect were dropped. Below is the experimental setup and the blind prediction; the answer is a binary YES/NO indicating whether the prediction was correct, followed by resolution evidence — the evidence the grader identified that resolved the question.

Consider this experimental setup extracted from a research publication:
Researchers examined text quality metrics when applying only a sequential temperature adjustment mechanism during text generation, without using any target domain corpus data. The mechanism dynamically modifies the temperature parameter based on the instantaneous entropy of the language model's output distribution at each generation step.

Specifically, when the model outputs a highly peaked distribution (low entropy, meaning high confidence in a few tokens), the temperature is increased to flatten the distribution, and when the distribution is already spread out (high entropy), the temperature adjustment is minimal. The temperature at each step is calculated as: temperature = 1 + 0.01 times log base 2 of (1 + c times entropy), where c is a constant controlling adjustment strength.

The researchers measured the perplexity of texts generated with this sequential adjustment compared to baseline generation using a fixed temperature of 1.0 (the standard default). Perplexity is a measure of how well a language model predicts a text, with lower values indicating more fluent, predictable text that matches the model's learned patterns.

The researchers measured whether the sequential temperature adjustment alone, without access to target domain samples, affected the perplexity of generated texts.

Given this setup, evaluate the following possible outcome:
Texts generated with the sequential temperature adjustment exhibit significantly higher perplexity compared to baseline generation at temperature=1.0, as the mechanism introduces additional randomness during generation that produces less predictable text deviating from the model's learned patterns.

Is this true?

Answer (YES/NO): YES